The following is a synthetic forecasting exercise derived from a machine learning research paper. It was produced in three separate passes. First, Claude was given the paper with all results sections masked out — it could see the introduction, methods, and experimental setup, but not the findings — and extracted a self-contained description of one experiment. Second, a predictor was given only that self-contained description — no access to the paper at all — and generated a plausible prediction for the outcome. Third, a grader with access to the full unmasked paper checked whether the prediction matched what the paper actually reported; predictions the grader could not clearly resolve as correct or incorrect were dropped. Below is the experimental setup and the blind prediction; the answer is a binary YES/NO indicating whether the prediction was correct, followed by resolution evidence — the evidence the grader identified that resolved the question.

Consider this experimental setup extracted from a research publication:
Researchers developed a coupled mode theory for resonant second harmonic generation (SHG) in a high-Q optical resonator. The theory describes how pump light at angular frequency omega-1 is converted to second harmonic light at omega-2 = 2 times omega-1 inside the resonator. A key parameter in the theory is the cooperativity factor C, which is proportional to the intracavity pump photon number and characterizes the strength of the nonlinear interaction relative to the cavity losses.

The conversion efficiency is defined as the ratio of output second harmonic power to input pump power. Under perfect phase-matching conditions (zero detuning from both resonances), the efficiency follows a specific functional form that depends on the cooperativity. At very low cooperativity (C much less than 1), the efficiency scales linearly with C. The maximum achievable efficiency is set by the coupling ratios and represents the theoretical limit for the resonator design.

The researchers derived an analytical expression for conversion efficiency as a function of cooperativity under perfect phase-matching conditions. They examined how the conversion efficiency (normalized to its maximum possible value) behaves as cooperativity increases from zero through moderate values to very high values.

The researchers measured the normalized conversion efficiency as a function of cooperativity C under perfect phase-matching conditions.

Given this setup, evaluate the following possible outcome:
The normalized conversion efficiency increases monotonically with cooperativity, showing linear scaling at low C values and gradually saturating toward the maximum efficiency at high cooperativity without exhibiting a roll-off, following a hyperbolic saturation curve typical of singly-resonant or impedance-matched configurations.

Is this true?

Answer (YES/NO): NO